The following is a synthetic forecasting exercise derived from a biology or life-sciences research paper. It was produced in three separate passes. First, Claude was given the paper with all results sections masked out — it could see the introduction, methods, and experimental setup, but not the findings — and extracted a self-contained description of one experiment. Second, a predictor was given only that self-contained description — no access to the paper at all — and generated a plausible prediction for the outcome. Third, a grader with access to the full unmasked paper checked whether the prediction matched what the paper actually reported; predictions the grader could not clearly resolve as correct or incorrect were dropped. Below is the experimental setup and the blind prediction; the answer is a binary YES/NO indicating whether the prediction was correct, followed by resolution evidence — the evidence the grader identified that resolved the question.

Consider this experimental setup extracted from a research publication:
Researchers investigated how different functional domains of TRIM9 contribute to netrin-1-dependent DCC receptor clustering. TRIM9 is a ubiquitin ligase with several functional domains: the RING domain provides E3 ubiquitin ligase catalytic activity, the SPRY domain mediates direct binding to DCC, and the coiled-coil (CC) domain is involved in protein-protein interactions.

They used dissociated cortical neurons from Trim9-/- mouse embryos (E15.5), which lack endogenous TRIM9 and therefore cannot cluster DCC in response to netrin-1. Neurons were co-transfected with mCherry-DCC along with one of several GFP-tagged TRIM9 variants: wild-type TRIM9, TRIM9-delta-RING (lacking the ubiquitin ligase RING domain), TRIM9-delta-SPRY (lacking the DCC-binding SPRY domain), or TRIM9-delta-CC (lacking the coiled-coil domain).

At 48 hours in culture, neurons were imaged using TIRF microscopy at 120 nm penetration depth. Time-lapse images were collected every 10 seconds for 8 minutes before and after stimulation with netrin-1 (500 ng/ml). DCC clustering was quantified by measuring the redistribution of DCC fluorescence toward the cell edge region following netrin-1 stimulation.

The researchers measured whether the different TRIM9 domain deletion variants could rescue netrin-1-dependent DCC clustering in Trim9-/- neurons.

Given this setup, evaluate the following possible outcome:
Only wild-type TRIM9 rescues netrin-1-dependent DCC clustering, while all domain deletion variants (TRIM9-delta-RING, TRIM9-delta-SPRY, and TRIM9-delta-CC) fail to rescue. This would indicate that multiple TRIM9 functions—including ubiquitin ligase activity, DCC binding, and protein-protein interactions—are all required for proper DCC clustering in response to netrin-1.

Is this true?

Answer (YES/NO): NO